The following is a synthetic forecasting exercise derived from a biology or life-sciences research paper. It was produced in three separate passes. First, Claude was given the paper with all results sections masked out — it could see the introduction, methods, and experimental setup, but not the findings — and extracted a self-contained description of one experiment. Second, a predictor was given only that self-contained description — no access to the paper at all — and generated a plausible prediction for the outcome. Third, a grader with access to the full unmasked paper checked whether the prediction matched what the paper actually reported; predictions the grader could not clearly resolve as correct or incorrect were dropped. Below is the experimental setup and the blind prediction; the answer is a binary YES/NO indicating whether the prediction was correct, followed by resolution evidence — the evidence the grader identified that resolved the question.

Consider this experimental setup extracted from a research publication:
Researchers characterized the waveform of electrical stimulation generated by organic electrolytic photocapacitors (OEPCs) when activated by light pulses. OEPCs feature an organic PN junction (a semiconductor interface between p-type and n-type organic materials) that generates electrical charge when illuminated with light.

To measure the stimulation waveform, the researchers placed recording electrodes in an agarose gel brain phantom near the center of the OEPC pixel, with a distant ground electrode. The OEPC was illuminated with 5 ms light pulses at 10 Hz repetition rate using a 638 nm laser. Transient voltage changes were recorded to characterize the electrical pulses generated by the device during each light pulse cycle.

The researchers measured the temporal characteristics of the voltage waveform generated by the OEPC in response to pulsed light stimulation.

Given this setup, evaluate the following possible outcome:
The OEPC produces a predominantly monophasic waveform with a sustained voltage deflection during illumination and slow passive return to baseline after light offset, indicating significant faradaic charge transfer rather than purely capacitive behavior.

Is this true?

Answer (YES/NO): NO